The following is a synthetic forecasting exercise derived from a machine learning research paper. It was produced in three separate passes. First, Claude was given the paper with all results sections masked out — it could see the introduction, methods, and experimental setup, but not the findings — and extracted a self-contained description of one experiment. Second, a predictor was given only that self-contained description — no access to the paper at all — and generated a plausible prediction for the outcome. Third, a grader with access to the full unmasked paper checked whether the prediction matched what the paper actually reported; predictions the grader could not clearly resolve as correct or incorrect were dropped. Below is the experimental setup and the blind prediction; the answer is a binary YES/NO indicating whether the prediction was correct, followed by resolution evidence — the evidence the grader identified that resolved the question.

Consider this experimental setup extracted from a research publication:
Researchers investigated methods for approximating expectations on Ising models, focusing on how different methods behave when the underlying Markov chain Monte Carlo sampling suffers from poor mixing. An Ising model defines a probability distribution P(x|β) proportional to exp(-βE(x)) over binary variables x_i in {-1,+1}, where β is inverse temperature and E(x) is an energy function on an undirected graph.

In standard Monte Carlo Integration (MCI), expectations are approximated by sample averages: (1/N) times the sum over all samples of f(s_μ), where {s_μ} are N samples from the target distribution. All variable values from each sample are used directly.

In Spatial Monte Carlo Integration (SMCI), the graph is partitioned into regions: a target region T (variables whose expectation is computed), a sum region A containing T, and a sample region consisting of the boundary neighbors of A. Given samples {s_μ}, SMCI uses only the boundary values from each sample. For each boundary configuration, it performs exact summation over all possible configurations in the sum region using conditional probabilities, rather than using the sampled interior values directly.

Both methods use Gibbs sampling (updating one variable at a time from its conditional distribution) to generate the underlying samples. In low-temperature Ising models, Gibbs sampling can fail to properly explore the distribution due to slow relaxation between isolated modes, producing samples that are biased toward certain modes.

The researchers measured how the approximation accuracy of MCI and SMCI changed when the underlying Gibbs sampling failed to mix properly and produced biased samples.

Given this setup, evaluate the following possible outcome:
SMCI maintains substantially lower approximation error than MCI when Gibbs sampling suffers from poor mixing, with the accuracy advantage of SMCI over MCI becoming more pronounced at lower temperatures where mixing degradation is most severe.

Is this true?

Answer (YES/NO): NO